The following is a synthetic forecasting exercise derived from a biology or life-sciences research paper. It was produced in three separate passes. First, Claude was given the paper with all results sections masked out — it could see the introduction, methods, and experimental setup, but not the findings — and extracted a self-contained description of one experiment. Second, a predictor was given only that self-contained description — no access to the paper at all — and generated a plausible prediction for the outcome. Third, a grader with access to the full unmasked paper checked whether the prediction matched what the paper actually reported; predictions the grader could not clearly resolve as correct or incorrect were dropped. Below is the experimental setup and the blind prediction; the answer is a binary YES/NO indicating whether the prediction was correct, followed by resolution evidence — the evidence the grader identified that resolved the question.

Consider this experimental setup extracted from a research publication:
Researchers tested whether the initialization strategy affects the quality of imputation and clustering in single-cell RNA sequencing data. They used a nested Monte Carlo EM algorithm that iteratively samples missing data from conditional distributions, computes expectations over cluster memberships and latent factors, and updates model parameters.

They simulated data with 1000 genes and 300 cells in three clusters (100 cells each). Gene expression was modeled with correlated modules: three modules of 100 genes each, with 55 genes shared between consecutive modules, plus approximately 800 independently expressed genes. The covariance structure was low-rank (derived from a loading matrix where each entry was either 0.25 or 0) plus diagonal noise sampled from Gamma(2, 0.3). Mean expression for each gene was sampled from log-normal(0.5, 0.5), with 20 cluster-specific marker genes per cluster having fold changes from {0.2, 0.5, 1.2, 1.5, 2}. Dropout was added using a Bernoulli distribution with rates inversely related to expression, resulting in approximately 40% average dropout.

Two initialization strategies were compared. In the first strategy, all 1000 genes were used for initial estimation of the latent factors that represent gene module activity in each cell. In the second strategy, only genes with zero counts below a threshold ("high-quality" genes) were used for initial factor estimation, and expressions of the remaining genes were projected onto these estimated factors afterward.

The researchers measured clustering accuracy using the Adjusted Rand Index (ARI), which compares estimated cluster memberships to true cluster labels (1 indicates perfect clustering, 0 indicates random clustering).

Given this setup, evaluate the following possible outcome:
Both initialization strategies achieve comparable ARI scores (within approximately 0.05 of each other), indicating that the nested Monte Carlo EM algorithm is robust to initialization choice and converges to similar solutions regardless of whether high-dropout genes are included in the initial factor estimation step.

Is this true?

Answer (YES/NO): NO